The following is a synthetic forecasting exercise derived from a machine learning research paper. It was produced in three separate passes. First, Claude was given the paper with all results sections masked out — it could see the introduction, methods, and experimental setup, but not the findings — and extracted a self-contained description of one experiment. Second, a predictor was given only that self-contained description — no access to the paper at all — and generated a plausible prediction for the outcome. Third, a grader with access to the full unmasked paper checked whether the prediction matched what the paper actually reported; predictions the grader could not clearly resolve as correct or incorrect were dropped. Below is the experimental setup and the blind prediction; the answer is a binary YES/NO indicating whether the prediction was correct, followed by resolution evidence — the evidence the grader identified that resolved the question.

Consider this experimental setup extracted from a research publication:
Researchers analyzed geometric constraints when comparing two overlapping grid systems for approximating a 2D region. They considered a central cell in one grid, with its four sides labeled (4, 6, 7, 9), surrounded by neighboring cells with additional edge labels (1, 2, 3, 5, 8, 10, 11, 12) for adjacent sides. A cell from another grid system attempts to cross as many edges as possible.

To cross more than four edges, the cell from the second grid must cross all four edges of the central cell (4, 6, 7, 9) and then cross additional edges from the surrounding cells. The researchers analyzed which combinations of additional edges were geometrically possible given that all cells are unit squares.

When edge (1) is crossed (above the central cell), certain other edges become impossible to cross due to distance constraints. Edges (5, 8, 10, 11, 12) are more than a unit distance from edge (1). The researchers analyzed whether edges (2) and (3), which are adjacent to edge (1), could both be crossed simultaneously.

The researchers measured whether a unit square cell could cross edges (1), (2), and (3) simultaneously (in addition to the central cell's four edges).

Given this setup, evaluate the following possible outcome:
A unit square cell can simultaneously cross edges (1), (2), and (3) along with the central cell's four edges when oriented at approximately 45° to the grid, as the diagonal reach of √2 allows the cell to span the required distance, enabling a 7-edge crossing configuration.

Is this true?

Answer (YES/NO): NO